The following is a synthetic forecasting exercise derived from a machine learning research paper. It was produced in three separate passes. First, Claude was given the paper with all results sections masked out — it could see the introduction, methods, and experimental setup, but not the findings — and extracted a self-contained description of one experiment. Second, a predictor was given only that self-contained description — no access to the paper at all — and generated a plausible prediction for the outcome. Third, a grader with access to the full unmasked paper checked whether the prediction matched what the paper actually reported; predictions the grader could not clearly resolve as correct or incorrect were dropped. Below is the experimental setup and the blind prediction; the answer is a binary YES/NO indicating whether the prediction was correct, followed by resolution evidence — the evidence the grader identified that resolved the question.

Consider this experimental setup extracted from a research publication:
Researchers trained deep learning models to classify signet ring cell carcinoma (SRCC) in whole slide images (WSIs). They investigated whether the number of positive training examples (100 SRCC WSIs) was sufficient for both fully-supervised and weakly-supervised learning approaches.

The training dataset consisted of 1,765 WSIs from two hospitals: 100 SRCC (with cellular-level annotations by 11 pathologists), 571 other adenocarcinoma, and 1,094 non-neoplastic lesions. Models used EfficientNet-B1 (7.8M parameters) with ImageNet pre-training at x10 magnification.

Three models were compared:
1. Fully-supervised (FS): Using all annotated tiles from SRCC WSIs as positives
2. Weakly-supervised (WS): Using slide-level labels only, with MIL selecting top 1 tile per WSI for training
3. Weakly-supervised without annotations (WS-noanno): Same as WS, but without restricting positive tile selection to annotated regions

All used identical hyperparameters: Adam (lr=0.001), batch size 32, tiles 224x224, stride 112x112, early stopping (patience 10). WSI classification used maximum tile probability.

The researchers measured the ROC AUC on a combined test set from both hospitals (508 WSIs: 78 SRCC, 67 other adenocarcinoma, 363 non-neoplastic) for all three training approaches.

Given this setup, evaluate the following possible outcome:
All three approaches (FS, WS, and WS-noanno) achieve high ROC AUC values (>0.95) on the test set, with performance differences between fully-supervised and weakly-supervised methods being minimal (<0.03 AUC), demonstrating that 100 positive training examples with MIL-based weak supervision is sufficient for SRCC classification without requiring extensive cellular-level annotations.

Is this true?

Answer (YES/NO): YES